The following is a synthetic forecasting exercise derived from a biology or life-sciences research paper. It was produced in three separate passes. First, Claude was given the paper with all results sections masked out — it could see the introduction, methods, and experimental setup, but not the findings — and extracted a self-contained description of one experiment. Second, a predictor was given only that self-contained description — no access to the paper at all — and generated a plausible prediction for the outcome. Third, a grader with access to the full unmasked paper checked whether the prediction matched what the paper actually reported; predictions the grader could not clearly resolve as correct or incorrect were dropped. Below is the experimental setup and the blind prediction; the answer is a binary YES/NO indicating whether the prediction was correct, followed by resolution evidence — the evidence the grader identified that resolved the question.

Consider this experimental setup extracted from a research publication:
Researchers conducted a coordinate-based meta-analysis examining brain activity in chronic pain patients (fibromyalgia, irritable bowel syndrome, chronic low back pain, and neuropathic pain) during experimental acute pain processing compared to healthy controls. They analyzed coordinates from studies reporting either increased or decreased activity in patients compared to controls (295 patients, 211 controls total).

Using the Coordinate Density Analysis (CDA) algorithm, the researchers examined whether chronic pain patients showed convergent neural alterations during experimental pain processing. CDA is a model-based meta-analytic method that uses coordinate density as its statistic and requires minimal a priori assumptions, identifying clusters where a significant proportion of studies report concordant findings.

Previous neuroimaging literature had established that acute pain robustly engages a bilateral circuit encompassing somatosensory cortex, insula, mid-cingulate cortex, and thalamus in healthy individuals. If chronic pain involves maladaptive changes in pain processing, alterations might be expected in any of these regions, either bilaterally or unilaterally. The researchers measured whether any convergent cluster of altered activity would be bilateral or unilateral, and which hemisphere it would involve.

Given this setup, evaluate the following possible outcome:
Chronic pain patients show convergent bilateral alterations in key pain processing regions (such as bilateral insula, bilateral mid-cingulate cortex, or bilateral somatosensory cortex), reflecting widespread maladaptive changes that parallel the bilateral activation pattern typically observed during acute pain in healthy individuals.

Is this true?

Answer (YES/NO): NO